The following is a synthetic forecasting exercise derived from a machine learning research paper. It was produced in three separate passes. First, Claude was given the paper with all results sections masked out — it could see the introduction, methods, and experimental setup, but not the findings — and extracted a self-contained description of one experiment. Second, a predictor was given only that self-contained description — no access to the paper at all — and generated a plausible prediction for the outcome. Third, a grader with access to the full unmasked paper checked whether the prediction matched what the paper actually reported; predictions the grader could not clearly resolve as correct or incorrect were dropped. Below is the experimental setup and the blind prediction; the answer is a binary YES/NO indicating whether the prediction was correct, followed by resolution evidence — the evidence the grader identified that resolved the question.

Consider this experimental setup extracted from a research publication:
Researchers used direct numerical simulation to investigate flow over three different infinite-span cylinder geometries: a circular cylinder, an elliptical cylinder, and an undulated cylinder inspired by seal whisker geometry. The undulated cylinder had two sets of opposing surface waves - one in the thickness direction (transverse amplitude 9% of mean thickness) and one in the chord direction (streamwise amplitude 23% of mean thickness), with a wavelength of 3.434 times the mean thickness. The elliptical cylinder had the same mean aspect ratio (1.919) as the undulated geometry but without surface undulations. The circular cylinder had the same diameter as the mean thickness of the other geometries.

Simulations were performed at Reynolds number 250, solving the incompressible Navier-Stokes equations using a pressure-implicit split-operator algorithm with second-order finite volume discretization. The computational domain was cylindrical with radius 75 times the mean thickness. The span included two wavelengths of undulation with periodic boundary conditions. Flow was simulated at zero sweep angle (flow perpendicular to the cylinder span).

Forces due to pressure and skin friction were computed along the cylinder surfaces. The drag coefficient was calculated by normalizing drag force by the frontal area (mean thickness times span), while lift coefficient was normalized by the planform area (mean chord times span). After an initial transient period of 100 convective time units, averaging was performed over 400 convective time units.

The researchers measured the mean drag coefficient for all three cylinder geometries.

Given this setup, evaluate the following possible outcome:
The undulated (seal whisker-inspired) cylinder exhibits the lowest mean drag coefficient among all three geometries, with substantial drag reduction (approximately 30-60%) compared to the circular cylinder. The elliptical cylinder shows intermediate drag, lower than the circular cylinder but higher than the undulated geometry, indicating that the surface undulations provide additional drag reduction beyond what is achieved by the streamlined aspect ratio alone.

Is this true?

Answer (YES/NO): YES